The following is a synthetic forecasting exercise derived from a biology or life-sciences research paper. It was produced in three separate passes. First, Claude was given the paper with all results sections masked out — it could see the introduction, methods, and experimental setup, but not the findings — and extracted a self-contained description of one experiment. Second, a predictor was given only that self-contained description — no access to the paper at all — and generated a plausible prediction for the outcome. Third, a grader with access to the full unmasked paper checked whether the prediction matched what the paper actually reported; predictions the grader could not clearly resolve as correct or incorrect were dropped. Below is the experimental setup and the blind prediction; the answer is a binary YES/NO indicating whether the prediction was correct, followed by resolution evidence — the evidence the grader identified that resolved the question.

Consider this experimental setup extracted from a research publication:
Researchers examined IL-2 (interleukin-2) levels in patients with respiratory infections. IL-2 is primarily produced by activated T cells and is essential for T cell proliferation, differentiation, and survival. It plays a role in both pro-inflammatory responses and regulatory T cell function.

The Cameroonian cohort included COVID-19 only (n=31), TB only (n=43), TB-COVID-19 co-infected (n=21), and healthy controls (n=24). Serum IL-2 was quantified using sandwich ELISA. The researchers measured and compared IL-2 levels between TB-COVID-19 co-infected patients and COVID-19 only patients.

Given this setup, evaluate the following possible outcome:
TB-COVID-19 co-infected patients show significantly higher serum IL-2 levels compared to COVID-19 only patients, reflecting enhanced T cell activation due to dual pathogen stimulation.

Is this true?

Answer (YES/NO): NO